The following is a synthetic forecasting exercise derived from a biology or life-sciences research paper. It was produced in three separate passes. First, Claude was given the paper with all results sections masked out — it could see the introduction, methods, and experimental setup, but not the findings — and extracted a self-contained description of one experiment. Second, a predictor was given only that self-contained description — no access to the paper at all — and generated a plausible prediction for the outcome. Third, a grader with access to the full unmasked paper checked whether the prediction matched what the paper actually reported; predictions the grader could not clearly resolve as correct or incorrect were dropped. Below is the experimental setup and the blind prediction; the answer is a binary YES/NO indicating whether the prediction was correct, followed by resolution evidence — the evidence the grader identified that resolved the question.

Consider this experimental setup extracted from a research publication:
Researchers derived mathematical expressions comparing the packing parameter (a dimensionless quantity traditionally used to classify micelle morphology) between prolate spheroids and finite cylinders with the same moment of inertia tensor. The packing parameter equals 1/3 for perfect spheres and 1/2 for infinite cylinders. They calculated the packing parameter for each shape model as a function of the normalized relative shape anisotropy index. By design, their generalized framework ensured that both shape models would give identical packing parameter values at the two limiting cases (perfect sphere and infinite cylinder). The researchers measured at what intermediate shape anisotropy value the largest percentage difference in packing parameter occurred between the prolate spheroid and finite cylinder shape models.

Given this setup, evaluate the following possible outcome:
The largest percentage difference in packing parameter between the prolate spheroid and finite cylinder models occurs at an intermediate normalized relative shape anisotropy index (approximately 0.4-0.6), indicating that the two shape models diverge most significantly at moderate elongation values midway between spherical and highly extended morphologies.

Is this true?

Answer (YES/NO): NO